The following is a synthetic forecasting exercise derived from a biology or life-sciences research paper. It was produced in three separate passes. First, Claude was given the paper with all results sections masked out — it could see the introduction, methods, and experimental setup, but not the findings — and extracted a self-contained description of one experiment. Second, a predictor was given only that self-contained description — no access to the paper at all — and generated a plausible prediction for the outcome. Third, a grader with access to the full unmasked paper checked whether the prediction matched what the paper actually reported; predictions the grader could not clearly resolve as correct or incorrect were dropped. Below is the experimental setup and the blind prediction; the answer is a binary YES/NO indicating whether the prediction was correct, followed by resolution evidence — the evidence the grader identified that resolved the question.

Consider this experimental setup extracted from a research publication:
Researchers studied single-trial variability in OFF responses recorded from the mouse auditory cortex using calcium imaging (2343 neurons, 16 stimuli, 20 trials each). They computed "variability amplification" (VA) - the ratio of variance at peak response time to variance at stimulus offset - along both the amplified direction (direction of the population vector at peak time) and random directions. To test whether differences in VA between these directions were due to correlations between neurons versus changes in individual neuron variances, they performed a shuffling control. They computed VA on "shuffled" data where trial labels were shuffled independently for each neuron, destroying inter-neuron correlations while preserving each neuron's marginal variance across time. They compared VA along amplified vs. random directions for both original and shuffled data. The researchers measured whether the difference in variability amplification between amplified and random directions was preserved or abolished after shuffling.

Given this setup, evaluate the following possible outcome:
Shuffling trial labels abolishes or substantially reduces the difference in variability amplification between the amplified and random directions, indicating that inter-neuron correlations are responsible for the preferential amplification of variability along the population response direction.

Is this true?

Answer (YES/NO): YES